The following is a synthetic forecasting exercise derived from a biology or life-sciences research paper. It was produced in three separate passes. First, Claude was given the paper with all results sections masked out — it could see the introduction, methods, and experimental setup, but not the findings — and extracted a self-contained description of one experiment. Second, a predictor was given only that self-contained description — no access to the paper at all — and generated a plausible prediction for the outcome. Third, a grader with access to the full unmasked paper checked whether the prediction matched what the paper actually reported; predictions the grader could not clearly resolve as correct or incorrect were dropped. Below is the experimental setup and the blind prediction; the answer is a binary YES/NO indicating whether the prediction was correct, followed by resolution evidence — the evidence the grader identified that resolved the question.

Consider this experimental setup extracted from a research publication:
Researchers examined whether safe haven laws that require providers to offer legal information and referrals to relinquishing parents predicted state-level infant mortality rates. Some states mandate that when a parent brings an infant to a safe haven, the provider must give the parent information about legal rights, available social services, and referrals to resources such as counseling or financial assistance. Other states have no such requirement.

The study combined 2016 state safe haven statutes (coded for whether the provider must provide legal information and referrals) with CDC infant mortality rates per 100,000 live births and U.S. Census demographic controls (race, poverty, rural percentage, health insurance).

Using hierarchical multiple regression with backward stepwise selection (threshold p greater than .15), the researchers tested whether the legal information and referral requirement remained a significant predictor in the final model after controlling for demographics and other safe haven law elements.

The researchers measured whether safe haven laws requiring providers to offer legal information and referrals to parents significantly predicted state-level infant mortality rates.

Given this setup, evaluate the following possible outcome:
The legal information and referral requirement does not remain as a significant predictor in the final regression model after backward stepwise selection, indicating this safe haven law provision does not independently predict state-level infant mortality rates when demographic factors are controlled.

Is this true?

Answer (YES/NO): YES